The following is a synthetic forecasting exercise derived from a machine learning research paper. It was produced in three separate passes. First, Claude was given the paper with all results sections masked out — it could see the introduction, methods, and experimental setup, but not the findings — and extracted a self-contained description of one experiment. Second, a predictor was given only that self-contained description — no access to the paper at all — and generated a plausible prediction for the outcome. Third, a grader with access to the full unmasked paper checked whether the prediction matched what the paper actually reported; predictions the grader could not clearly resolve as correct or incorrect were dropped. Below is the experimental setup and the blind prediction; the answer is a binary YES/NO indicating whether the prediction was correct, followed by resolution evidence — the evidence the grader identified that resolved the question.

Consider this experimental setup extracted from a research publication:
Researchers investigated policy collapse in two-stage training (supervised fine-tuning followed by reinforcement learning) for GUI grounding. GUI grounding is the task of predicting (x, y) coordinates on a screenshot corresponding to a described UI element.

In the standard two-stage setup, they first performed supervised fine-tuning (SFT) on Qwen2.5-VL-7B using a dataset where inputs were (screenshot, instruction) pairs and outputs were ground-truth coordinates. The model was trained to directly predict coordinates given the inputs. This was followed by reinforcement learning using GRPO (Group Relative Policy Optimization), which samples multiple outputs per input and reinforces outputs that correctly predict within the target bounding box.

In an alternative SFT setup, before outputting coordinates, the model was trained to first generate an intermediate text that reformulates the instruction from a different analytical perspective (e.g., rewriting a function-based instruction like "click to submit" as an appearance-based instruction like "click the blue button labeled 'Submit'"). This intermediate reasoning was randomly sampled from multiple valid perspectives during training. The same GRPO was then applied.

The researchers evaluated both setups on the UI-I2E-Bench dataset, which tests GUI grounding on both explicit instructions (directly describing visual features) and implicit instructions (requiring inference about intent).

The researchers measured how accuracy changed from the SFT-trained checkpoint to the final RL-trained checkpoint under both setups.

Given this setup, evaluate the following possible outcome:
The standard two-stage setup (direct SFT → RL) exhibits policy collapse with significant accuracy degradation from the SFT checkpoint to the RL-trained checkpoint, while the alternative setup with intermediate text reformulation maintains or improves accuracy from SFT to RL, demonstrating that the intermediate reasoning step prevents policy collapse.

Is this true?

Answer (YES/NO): YES